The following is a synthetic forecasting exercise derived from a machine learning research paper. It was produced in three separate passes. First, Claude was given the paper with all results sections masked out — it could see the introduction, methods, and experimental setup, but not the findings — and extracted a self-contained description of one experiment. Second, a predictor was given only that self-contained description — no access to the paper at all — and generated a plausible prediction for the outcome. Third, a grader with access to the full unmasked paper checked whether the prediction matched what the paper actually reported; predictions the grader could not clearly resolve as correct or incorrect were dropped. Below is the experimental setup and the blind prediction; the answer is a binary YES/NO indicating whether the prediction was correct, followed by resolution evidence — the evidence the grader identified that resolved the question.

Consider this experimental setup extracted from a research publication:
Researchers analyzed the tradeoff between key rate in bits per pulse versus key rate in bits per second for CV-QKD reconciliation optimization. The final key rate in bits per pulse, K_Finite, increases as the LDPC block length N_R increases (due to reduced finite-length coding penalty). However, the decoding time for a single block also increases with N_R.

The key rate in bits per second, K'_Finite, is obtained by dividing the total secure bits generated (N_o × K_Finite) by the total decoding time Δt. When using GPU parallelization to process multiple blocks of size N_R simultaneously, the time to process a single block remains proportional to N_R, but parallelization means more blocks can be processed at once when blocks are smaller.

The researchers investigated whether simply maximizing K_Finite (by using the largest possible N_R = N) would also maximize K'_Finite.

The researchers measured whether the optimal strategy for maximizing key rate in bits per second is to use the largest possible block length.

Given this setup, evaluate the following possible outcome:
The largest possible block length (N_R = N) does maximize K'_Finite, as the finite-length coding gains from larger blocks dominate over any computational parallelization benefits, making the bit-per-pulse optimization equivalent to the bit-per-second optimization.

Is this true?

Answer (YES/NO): NO